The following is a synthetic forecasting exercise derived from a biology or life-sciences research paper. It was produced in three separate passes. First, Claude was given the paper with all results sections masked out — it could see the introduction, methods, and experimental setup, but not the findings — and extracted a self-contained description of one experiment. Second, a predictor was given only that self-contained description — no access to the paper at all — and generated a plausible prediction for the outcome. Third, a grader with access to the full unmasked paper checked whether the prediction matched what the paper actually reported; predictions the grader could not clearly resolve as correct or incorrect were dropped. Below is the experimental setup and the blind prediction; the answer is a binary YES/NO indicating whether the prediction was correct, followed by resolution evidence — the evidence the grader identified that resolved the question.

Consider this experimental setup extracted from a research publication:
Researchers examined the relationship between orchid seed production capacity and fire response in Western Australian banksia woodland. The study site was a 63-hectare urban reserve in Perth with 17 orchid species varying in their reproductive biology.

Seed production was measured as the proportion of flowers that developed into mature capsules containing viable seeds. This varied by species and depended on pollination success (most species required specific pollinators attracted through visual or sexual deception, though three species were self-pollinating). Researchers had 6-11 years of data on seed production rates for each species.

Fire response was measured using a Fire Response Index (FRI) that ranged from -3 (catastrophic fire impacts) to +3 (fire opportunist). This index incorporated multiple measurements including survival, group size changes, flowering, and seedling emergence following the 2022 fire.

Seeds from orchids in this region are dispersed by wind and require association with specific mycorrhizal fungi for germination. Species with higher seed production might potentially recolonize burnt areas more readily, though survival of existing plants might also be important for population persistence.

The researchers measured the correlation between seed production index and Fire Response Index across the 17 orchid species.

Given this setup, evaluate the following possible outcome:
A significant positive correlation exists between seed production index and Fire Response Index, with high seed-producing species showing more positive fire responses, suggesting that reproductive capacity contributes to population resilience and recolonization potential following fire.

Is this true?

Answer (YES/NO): NO